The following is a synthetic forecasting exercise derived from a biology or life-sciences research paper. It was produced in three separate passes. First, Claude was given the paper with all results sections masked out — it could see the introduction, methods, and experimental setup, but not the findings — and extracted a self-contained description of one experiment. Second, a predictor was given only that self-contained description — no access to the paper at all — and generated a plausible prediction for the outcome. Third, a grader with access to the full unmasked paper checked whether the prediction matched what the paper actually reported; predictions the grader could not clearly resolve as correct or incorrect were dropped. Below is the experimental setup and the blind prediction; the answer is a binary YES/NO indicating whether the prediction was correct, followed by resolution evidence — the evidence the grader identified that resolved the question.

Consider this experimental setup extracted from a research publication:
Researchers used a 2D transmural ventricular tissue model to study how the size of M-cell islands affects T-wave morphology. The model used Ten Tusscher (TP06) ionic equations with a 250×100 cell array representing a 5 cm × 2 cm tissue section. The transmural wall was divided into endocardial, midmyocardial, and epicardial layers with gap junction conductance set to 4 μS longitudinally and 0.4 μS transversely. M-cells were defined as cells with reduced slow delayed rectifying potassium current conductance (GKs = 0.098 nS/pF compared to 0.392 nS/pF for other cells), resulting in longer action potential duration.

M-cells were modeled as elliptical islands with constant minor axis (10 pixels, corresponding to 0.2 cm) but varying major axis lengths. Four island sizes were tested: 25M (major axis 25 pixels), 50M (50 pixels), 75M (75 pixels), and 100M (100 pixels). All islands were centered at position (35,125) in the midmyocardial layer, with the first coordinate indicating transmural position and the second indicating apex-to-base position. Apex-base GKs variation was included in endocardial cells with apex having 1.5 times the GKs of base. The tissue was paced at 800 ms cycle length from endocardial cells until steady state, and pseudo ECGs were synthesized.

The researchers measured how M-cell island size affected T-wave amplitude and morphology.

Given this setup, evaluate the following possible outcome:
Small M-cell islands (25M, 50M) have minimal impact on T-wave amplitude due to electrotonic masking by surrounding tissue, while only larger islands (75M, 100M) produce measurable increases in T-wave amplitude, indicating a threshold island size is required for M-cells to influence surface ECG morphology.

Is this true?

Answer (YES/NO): NO